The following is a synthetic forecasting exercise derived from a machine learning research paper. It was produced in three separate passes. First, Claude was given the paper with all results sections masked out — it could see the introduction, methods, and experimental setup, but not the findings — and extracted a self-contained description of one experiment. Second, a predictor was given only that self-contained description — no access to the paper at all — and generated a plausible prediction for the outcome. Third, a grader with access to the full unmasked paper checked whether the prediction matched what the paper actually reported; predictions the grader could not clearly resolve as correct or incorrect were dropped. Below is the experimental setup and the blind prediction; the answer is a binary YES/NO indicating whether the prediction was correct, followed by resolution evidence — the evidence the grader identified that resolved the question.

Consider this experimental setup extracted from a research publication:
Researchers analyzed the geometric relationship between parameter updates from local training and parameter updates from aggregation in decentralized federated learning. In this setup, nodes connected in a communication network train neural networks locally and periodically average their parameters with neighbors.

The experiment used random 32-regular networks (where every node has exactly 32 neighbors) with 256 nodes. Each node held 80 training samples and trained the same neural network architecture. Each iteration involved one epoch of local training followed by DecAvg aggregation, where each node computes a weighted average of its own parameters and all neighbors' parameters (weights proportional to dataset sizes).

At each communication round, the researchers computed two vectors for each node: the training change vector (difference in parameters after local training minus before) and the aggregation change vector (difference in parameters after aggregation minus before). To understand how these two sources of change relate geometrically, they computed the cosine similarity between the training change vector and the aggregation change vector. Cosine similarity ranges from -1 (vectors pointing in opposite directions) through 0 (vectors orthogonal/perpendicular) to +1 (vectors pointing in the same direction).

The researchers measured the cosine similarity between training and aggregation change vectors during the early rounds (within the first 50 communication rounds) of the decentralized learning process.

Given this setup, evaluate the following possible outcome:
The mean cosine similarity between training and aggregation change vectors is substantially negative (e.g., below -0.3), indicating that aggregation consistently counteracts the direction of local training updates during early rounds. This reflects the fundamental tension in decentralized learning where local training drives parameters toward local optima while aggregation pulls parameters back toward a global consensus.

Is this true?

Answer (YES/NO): NO